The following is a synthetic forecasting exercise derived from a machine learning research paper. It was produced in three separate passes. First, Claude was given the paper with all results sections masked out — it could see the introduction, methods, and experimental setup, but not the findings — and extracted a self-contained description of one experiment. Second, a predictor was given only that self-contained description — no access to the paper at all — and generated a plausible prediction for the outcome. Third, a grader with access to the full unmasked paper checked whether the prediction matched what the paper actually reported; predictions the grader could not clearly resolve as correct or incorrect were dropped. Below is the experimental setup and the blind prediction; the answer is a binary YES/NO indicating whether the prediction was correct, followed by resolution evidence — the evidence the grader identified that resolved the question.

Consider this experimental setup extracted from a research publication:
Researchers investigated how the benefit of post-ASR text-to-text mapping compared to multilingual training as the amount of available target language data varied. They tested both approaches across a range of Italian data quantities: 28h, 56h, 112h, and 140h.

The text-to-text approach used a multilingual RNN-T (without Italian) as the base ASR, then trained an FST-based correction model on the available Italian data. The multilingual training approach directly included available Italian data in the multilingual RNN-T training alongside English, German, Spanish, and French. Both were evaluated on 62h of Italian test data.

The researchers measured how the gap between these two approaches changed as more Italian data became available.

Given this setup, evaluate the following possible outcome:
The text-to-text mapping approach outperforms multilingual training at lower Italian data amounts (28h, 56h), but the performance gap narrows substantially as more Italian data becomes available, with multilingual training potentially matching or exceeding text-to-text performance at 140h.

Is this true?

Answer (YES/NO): NO